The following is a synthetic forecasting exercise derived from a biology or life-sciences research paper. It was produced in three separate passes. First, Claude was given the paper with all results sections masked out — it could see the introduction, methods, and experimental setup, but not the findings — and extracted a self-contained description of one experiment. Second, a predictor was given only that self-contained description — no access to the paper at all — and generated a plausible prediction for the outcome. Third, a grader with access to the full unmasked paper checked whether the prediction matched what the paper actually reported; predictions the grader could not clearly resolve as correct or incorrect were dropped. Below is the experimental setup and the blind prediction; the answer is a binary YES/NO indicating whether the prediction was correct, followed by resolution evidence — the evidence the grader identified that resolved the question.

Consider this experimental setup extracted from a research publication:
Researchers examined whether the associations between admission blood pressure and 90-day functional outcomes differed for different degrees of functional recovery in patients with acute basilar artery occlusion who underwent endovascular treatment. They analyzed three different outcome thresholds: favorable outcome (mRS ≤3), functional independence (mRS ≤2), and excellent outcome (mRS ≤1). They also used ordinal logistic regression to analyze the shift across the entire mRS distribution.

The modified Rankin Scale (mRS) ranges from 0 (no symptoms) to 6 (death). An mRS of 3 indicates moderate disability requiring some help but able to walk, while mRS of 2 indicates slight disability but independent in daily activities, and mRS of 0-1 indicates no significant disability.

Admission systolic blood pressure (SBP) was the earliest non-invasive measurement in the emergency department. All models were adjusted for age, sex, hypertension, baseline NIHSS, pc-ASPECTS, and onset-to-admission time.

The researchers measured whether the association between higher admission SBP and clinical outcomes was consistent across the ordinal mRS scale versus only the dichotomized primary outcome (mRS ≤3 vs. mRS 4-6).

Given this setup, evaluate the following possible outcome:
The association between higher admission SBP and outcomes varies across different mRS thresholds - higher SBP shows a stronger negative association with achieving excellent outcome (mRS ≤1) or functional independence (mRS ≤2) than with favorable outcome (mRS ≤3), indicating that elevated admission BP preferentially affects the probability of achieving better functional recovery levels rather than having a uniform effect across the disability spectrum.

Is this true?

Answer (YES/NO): NO